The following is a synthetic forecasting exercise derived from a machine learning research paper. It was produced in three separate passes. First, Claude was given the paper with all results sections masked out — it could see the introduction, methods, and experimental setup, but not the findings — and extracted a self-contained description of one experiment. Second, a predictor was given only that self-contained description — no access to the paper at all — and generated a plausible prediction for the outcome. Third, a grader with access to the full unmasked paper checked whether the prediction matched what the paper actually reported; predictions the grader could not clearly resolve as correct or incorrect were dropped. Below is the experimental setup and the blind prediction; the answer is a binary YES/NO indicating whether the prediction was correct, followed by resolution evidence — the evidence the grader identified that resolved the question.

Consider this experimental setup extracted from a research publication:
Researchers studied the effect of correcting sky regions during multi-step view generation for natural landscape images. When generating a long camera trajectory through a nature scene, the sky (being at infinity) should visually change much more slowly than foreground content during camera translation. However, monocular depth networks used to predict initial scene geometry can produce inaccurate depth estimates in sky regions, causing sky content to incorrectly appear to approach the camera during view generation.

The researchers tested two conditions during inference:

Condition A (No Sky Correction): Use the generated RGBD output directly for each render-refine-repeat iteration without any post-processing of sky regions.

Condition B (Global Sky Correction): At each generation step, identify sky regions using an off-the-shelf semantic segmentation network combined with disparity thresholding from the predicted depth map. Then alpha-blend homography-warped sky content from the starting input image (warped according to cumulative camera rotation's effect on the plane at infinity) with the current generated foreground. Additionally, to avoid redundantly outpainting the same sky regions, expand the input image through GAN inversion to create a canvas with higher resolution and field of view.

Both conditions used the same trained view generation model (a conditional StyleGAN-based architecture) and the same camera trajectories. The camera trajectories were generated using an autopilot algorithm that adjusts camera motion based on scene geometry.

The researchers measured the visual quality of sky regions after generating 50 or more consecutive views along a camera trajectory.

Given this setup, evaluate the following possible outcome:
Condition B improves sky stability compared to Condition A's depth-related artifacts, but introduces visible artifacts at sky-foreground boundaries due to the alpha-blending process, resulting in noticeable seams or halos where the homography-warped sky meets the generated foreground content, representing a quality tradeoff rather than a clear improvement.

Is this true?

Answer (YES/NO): NO